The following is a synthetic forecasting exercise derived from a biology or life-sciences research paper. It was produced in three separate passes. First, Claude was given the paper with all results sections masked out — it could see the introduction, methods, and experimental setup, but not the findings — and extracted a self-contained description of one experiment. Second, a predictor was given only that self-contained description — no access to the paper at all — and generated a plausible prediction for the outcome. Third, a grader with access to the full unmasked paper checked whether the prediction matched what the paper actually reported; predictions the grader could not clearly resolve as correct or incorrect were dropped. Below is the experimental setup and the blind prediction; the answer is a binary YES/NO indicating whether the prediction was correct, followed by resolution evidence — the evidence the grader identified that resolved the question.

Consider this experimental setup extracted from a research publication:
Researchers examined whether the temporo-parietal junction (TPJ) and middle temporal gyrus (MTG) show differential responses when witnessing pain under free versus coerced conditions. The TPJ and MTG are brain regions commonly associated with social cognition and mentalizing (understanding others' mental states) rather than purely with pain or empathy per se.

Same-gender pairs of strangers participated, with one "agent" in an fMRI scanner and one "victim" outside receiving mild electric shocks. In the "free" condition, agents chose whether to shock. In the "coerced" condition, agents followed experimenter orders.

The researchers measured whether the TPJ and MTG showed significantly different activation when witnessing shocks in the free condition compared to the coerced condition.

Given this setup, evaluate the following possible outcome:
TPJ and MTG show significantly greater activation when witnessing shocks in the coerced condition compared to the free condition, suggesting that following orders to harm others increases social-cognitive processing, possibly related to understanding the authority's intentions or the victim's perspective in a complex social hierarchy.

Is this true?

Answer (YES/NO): NO